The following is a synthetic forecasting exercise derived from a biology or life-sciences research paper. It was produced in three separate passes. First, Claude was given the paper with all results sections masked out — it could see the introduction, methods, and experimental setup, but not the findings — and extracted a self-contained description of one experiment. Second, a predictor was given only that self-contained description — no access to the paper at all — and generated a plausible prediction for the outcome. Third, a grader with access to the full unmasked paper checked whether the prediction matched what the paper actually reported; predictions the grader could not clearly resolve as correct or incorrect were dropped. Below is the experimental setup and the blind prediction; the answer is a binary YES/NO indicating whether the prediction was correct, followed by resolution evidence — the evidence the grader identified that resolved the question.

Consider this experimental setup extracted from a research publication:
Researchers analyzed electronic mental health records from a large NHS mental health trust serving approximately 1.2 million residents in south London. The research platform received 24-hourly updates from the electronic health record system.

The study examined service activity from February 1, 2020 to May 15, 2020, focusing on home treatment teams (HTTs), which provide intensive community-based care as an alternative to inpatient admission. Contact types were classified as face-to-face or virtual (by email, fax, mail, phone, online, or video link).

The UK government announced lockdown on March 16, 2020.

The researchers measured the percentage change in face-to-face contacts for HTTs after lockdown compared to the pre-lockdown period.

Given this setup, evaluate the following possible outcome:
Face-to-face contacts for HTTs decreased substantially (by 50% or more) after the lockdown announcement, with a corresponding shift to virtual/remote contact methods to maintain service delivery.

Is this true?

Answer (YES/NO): YES